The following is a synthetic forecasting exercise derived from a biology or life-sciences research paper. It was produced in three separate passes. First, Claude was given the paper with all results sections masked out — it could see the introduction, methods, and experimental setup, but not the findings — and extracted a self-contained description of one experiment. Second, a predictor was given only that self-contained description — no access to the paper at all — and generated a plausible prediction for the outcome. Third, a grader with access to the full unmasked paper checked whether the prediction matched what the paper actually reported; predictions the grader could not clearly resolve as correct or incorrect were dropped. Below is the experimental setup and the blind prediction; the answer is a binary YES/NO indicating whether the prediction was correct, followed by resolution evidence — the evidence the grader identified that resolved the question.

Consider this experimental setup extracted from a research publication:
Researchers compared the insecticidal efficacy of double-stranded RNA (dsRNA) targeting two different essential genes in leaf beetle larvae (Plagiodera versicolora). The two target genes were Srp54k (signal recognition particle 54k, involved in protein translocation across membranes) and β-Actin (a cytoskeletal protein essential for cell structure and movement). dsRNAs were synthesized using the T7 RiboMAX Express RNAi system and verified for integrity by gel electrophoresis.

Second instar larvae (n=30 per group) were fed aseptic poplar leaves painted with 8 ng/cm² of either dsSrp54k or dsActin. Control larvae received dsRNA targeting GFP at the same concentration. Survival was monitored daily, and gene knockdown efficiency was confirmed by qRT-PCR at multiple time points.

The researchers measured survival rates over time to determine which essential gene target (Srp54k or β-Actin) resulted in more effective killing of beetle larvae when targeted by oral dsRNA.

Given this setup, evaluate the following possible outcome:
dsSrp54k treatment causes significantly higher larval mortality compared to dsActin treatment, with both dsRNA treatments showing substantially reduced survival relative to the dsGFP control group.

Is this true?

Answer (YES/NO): NO